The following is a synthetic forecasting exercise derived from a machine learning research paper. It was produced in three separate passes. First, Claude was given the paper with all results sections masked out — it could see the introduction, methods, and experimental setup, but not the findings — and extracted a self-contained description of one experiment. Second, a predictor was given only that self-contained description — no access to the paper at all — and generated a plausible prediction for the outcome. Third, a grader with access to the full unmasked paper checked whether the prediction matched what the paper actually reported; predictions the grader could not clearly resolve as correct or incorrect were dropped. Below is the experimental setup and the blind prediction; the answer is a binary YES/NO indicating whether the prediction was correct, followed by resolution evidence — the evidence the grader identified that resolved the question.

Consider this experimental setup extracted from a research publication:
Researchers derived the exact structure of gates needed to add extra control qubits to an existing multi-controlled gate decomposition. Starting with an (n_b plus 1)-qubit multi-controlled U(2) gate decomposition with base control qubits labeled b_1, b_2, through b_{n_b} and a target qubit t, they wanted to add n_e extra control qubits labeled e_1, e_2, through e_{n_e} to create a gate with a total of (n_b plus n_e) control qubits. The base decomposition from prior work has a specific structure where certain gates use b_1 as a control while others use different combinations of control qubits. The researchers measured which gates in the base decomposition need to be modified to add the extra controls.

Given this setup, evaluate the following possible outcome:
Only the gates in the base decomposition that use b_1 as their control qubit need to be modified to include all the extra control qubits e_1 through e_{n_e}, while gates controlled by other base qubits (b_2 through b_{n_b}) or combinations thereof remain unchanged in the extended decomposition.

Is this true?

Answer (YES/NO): YES